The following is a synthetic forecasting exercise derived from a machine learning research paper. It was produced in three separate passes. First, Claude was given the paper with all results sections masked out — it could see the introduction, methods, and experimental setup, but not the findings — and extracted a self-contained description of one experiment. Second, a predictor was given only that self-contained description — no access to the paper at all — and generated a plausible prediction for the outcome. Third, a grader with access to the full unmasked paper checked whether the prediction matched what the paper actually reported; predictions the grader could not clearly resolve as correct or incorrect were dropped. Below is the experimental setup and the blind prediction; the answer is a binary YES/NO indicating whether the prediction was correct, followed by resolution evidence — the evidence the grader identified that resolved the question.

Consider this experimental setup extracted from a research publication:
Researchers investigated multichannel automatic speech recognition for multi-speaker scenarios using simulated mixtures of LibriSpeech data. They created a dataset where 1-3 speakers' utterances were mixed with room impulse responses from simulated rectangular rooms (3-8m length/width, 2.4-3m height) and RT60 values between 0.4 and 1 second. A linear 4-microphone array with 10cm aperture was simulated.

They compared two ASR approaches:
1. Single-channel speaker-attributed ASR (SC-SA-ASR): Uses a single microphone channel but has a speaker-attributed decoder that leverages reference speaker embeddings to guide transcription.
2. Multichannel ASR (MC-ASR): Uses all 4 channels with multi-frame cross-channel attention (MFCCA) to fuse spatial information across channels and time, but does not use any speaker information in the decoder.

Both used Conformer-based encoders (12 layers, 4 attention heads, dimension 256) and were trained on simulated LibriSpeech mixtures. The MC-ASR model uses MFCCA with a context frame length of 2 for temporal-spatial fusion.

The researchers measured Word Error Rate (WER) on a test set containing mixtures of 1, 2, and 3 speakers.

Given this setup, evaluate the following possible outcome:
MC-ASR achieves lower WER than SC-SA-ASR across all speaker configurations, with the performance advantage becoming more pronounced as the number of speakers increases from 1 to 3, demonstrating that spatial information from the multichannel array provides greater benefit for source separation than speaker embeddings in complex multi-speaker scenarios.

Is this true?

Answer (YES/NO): NO